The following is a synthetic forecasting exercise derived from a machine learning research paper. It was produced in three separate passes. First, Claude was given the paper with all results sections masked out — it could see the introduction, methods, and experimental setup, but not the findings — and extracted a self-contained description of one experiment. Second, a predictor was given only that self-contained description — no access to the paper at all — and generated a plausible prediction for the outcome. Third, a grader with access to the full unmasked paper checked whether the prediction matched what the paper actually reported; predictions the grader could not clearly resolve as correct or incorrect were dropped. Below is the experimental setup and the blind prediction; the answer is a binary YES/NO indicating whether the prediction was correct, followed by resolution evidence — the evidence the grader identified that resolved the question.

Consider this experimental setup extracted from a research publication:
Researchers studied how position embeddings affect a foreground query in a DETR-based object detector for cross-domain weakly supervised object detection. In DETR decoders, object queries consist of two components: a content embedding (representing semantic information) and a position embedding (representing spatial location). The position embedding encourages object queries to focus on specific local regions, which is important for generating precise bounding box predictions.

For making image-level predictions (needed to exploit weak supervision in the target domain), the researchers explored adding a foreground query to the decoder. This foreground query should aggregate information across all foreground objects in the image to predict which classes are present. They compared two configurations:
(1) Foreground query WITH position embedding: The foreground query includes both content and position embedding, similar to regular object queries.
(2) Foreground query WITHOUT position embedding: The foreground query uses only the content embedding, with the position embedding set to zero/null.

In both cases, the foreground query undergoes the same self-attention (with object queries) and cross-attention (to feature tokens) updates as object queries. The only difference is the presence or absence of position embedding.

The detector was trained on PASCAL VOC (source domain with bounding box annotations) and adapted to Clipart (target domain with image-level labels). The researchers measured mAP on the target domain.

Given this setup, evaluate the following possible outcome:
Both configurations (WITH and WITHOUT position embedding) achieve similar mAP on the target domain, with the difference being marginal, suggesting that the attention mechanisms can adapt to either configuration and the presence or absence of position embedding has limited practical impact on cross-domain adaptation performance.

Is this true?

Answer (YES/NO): NO